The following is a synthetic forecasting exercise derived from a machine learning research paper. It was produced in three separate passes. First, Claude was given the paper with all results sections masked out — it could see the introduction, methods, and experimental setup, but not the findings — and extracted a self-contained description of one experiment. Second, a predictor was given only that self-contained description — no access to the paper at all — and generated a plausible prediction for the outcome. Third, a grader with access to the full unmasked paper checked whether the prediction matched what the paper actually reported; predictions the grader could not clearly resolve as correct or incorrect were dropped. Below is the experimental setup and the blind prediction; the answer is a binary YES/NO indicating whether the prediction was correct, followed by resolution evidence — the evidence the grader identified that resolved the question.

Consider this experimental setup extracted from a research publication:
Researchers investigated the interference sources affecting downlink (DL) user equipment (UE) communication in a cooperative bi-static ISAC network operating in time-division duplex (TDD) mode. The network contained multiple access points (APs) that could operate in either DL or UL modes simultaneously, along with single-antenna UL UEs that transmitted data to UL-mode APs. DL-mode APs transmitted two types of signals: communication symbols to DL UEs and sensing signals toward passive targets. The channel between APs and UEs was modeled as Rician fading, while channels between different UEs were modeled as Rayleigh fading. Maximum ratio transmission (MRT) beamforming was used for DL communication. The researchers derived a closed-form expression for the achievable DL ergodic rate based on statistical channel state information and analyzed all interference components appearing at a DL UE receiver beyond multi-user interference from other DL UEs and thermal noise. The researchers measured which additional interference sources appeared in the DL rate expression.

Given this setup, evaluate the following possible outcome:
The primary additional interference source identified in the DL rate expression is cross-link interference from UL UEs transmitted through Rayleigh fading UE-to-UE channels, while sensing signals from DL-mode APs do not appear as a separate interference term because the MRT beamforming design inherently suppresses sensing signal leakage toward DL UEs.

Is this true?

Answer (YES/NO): NO